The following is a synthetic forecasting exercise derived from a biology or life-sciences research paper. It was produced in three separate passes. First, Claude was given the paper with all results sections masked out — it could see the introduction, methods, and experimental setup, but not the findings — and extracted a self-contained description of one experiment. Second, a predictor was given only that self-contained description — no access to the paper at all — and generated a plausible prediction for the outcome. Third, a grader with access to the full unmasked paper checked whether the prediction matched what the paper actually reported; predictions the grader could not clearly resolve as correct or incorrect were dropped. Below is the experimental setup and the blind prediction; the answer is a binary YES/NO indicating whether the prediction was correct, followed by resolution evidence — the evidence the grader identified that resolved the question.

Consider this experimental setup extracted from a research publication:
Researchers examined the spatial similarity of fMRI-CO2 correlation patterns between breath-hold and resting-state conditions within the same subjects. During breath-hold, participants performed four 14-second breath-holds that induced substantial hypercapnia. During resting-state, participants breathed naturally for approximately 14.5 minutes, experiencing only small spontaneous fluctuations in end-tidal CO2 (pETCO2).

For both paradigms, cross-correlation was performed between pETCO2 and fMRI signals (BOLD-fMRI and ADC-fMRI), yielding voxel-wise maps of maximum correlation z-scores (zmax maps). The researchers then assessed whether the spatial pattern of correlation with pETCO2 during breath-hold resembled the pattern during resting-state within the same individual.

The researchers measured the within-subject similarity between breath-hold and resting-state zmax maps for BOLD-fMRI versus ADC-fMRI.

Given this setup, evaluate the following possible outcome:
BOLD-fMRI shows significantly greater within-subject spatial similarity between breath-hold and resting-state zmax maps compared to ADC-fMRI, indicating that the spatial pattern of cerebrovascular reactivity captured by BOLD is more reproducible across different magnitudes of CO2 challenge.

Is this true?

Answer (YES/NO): YES